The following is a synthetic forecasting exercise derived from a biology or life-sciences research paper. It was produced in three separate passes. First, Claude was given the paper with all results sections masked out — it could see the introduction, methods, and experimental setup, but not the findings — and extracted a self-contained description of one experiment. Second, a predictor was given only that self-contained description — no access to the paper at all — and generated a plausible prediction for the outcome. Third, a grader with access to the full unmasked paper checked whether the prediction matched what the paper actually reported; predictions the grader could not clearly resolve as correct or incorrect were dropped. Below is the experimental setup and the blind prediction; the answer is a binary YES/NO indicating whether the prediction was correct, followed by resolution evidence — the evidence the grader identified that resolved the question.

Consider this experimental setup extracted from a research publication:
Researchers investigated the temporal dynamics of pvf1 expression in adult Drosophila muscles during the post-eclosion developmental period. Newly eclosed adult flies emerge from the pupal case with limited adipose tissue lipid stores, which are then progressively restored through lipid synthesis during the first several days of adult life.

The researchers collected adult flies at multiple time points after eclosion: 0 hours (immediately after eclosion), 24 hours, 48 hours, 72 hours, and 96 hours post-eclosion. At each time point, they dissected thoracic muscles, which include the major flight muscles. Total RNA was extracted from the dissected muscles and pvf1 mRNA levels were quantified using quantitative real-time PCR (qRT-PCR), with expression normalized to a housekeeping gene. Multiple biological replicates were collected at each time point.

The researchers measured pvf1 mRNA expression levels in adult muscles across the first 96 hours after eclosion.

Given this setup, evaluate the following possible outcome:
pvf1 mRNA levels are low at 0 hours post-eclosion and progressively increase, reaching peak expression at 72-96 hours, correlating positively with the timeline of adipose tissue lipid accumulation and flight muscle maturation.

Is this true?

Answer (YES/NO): NO